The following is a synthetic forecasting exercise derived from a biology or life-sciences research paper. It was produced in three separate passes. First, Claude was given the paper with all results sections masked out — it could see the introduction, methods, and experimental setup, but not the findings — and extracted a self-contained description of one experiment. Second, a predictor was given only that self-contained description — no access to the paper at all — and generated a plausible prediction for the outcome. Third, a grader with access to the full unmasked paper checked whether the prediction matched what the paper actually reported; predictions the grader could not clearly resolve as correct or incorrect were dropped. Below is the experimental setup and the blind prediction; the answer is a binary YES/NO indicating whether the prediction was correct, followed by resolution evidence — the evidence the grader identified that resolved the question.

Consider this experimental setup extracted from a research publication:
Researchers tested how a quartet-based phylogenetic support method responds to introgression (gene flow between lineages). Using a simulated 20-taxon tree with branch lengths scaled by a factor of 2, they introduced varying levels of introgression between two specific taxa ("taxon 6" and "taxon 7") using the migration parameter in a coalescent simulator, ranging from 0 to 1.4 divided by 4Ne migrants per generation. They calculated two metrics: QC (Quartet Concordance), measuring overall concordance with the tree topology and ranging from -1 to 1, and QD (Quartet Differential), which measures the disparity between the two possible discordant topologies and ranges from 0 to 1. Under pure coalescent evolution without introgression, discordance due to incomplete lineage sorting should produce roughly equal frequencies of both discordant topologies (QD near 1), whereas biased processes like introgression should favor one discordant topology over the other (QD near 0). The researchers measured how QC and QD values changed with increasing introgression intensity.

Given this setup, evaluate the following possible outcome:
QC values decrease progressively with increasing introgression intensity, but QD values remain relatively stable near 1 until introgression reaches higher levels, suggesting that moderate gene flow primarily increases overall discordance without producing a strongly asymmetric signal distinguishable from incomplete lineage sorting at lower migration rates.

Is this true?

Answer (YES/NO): NO